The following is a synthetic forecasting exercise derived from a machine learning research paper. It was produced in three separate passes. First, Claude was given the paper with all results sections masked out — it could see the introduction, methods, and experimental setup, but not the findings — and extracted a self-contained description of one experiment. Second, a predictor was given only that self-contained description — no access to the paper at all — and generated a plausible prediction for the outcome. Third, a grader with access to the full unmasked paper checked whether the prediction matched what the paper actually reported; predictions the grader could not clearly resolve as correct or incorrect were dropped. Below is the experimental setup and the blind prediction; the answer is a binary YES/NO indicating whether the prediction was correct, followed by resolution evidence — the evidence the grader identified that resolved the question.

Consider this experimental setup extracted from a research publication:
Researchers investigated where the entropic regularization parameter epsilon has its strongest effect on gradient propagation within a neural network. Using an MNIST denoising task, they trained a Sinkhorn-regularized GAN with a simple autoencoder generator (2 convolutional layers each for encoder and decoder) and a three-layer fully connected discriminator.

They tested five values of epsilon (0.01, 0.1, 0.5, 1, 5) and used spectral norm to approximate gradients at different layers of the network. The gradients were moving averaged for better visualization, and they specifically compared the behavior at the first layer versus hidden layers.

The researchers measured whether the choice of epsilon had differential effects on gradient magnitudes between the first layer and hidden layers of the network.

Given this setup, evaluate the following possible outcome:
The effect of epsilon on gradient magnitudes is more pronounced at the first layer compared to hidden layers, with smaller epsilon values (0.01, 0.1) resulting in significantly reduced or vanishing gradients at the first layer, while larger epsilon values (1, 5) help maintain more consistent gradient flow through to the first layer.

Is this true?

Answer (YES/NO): NO